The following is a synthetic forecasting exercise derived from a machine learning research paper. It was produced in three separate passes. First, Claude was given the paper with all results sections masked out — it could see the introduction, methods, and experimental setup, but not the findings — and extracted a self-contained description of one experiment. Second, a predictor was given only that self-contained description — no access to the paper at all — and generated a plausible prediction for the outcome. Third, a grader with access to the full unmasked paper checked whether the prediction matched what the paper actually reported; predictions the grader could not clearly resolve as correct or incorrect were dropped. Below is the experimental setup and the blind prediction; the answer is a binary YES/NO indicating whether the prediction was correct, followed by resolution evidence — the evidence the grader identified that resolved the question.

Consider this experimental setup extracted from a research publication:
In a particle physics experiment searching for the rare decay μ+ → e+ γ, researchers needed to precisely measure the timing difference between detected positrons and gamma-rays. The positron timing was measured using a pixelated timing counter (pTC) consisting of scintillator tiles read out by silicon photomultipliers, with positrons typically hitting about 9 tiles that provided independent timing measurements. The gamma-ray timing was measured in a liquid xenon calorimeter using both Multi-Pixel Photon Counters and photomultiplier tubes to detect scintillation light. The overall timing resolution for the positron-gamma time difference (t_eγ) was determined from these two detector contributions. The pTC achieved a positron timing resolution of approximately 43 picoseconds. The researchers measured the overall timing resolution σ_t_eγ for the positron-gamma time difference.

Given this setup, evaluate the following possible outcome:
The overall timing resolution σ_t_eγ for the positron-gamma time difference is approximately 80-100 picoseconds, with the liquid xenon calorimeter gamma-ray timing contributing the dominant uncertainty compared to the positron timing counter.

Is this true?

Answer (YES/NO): NO